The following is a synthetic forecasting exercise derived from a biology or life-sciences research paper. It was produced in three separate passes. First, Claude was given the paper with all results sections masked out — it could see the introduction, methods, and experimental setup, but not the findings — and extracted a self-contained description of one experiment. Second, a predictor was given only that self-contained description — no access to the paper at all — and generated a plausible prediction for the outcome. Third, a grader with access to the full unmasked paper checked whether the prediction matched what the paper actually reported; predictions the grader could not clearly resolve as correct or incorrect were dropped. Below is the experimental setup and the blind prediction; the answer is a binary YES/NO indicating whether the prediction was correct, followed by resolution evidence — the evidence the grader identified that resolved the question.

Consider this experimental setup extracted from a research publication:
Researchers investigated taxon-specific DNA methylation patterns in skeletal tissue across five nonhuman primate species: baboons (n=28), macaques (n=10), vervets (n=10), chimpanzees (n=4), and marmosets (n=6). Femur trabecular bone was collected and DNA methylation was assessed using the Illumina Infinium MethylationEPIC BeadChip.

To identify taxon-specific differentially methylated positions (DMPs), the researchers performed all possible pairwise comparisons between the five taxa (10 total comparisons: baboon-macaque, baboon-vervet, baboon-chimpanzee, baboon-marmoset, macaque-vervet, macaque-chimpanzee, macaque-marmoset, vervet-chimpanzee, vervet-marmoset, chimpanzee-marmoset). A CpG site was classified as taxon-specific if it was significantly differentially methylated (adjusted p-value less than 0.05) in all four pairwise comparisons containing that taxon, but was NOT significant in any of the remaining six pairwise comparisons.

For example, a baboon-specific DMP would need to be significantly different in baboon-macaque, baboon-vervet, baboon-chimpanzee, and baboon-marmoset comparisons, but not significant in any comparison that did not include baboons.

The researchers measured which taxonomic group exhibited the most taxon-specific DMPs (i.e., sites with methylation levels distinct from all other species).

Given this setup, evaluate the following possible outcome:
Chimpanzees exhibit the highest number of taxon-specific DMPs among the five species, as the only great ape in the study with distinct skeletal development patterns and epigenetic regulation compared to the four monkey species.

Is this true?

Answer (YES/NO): NO